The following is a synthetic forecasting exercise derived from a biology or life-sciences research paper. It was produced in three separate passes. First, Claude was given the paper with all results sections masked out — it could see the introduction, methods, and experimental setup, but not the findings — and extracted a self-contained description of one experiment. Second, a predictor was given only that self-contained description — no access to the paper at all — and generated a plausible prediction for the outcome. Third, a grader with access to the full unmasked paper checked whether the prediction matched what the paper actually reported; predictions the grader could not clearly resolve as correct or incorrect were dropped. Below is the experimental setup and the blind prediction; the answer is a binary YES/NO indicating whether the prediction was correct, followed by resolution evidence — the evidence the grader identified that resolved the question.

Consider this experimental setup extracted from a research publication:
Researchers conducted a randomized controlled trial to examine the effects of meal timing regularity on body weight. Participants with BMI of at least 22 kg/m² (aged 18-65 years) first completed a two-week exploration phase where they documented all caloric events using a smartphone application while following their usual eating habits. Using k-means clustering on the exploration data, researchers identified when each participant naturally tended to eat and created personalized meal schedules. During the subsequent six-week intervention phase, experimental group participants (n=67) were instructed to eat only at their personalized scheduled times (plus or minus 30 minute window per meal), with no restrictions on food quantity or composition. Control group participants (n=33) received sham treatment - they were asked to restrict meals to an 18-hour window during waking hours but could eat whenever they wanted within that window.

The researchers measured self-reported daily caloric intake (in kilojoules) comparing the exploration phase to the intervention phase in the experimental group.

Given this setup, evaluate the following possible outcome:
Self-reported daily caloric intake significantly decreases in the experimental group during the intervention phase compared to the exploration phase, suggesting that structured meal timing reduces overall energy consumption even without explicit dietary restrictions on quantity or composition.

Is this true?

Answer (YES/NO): NO